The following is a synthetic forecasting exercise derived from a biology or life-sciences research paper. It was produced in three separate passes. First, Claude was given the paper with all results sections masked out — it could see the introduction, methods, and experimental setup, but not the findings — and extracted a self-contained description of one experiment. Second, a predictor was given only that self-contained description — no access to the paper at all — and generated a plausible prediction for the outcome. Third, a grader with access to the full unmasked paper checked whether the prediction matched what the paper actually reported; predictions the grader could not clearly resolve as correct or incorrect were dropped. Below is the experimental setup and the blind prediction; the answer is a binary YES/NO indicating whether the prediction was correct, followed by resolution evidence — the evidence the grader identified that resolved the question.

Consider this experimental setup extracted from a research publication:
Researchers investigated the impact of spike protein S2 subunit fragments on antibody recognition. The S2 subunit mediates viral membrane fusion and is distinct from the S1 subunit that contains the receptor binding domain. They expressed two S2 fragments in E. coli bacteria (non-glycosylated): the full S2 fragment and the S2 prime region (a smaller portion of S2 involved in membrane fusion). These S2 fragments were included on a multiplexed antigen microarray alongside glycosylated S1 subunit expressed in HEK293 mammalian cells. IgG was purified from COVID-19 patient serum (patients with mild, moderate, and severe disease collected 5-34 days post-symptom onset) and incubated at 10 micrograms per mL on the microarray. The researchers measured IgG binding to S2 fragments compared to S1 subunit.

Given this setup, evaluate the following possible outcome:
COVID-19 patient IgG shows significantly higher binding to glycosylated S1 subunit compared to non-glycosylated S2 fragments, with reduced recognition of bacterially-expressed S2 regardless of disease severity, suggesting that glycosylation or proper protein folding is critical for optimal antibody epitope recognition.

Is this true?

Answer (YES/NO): YES